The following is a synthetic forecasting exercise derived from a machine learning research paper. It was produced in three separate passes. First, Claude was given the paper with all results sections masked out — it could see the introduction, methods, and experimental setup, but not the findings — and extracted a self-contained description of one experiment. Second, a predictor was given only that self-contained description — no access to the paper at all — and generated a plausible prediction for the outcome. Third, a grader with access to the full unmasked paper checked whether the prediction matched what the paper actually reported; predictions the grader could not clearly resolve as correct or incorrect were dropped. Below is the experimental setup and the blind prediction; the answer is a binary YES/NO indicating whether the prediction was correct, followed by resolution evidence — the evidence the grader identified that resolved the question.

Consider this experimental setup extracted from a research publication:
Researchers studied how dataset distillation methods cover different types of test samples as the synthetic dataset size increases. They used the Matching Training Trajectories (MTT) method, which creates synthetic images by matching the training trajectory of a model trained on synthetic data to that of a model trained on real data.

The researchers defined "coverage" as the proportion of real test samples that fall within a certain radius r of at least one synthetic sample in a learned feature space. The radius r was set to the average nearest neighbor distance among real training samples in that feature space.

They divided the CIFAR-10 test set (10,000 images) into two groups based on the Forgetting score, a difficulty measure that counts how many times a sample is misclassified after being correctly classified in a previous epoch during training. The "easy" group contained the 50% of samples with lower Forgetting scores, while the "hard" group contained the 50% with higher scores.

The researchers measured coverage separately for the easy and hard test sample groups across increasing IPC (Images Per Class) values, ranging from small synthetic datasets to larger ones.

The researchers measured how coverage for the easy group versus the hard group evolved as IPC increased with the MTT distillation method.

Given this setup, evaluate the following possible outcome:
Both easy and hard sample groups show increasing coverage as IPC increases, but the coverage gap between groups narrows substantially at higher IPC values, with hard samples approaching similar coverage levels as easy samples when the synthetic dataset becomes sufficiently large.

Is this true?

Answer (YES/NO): NO